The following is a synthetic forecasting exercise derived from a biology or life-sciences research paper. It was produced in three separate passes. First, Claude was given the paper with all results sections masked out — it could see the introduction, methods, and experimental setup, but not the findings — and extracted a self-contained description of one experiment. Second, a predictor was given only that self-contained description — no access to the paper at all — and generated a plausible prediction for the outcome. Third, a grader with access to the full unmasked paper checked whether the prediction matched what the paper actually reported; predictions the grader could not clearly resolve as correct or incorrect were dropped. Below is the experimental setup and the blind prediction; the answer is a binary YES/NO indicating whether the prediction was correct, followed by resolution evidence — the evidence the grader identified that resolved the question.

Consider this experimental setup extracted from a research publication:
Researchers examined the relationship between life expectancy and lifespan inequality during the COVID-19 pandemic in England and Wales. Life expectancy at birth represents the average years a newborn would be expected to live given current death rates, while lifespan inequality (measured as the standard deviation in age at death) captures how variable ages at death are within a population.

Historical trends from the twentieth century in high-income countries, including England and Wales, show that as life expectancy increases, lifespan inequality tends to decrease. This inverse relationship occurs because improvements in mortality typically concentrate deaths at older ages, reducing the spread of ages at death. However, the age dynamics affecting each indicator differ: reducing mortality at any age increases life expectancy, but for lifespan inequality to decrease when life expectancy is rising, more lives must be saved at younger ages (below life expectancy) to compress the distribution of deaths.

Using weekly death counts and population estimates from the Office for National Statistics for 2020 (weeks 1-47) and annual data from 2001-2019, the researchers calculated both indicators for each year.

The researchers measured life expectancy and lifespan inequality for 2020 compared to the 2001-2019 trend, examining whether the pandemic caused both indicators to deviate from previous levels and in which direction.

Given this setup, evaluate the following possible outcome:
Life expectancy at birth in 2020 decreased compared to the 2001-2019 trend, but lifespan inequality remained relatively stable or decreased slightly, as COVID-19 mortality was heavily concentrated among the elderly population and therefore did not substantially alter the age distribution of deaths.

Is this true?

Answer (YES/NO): NO